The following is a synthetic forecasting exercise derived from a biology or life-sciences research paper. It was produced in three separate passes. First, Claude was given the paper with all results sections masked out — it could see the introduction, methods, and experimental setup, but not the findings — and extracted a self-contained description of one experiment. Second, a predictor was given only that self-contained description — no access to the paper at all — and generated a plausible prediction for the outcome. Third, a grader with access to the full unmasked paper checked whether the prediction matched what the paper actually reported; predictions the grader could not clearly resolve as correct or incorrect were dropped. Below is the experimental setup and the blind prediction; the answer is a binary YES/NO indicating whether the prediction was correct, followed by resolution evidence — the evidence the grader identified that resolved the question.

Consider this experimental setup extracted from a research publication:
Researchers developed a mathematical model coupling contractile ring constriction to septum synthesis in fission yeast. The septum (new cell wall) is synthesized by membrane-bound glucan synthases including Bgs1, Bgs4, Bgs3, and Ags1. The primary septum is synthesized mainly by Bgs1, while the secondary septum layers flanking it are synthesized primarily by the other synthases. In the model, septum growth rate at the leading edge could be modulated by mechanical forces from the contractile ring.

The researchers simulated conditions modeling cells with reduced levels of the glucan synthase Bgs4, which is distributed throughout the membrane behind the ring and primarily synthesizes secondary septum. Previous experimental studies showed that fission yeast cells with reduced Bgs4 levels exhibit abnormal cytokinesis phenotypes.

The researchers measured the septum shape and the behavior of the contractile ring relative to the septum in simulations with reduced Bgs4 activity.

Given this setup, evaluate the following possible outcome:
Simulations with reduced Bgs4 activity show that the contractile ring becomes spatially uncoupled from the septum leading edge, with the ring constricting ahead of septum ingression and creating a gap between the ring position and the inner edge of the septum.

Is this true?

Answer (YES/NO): NO